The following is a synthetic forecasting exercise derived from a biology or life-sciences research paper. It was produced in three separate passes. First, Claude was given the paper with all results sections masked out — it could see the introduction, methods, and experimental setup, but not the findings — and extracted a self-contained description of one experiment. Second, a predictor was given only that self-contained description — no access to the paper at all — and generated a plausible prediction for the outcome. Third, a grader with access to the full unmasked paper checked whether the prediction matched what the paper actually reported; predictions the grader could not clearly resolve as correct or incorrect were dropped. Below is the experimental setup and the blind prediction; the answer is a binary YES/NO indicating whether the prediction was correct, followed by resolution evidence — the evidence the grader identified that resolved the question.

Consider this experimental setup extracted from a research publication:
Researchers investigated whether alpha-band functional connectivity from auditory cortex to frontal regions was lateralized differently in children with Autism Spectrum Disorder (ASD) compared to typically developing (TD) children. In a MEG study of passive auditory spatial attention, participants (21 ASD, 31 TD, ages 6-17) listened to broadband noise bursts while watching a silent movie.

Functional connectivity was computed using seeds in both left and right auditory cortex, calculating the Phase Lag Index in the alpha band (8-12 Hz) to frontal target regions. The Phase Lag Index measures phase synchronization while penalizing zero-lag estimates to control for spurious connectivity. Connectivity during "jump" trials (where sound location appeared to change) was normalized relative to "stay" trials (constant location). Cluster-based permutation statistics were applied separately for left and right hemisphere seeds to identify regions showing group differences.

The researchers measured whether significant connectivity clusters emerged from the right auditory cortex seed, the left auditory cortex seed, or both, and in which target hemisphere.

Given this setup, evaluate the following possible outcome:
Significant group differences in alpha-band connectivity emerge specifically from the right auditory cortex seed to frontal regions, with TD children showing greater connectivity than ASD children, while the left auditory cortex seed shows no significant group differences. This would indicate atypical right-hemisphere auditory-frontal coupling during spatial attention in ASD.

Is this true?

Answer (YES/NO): NO